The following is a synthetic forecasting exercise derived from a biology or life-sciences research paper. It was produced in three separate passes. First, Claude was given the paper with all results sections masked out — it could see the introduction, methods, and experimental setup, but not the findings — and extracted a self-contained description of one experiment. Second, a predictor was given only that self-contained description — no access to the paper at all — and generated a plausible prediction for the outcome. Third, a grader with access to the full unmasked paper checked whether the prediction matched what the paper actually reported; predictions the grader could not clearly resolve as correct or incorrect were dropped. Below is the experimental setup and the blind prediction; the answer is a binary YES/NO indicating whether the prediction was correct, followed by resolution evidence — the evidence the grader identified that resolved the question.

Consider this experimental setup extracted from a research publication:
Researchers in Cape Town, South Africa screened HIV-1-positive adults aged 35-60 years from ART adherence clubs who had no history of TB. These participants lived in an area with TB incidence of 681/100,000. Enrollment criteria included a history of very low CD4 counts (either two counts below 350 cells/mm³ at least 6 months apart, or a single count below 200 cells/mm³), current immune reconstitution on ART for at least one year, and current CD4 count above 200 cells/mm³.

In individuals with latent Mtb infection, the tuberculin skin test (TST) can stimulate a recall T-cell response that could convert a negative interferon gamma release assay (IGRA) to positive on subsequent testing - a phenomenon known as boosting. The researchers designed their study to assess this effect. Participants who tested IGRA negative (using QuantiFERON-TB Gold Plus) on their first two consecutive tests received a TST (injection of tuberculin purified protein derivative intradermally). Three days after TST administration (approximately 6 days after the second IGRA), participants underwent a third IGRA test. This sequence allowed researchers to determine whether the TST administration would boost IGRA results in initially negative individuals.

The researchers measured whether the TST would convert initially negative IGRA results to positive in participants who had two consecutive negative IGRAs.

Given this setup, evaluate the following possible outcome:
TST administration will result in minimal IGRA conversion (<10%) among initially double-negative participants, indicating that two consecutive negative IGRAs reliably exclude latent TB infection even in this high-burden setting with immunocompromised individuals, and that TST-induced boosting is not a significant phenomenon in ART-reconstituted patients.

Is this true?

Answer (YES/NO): NO